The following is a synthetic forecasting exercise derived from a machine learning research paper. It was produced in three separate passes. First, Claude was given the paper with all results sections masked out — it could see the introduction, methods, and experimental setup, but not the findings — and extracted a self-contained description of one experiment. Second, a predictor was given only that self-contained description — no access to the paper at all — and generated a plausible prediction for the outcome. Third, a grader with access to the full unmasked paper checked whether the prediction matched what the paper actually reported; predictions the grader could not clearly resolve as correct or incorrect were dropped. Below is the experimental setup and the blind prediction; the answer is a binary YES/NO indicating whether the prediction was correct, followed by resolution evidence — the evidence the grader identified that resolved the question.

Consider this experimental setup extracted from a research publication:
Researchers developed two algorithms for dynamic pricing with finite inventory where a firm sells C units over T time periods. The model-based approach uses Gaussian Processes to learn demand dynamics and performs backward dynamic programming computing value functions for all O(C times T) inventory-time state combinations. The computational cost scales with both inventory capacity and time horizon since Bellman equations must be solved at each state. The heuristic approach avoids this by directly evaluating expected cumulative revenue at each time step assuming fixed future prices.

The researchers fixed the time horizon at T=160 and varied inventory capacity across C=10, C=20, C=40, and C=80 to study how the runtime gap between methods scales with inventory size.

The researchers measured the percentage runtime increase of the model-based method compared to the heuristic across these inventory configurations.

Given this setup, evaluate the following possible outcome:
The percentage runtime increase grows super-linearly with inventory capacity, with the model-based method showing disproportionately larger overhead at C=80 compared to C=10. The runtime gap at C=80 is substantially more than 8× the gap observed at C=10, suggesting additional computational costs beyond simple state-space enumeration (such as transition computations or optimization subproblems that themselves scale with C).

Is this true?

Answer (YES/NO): YES